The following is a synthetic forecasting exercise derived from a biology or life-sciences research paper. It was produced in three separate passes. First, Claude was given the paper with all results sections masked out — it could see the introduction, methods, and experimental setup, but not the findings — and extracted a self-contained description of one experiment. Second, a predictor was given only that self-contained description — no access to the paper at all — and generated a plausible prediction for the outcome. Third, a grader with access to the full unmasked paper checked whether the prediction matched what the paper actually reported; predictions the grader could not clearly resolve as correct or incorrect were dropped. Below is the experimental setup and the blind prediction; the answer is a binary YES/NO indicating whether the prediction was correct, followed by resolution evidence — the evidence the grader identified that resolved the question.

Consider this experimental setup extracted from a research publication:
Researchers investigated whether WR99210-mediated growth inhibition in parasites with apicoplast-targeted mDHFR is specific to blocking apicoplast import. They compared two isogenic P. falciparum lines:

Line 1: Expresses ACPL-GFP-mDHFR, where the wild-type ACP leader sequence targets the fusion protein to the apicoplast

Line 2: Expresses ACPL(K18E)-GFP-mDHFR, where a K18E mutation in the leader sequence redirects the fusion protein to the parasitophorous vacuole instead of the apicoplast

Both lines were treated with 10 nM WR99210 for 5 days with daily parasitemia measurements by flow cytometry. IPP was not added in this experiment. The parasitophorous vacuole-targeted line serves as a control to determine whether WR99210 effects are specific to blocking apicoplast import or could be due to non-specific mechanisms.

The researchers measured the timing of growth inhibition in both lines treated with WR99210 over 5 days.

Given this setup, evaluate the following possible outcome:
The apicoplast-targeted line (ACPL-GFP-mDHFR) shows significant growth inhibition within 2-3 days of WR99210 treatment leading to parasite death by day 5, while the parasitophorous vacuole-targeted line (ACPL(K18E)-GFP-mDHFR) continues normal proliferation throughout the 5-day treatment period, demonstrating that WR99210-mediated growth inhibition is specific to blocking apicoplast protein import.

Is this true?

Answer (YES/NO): YES